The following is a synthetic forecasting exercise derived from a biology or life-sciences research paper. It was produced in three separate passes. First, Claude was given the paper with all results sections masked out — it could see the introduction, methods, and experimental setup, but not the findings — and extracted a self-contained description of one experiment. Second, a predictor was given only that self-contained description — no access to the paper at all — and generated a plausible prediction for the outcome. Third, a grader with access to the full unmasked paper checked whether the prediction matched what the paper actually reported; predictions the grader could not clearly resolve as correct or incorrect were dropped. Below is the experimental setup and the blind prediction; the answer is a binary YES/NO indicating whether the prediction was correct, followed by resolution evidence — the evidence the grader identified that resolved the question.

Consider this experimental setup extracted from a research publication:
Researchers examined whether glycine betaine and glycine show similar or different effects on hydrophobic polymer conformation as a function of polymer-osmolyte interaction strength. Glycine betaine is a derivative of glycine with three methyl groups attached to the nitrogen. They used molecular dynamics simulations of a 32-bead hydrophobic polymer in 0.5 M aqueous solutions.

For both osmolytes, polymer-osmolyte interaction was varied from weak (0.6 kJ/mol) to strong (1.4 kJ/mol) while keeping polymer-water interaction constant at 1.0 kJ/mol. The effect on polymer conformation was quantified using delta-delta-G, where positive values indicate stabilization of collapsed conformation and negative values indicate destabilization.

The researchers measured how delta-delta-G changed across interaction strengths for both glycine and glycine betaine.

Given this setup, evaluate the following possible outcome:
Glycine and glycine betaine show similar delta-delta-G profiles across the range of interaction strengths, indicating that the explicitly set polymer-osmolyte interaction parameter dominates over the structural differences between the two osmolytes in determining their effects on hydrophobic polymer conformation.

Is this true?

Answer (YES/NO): YES